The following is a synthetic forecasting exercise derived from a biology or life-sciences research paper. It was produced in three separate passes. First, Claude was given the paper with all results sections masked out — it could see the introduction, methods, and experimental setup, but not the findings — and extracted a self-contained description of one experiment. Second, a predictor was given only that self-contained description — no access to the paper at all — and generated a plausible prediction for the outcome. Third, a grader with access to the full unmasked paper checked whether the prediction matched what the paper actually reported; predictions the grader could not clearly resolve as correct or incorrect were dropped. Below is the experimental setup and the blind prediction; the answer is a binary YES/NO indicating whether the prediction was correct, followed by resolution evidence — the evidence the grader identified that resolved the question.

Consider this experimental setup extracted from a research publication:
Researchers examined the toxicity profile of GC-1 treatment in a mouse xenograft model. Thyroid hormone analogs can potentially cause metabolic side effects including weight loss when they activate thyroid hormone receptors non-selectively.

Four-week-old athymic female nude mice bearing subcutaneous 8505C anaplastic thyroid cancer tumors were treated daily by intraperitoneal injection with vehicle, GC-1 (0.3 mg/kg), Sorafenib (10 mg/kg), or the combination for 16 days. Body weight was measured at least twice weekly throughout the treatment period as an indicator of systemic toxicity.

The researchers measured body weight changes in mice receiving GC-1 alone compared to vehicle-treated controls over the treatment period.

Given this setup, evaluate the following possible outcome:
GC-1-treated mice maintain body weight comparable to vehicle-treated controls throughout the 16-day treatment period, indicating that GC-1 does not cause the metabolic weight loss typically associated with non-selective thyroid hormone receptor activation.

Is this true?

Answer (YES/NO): YES